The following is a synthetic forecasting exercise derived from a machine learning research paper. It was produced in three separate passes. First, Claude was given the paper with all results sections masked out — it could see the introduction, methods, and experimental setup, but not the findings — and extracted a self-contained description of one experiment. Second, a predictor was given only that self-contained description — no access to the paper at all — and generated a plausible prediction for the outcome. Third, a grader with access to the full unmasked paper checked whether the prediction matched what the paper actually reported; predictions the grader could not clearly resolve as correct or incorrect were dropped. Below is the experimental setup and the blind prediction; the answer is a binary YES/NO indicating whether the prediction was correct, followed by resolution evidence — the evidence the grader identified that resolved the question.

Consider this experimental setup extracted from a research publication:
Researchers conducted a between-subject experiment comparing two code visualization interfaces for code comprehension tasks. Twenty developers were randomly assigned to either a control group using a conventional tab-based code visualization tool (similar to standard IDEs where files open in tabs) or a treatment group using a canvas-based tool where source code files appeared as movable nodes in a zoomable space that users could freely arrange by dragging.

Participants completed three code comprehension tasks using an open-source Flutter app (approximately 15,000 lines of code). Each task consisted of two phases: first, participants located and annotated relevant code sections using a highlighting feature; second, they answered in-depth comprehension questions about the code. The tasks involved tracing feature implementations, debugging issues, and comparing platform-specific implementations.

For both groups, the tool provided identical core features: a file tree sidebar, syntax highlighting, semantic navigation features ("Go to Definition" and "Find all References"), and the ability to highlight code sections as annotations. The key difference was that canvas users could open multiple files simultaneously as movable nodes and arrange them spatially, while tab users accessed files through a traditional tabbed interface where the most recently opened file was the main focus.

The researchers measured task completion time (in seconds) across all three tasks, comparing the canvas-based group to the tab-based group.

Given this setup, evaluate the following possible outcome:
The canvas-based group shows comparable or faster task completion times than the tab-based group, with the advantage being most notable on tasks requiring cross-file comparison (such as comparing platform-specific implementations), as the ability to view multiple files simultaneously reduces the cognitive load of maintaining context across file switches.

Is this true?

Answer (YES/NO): NO